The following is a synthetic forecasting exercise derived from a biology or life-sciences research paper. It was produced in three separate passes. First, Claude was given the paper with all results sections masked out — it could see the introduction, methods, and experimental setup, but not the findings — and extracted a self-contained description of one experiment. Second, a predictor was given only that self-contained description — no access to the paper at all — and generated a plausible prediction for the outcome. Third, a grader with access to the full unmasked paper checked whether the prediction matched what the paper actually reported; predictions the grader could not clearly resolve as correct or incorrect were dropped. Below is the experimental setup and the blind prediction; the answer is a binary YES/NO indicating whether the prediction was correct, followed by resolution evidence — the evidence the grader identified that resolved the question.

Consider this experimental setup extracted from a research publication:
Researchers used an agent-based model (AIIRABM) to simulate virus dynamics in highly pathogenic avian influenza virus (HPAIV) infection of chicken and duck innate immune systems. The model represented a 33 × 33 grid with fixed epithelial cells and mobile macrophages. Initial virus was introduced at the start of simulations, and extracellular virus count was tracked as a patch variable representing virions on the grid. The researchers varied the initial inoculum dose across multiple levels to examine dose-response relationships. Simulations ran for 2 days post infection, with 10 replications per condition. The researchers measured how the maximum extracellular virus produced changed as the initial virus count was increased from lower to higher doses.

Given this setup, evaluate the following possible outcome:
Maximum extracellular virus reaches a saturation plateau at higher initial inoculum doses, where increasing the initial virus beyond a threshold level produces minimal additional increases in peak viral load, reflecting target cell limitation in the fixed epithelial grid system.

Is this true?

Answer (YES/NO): YES